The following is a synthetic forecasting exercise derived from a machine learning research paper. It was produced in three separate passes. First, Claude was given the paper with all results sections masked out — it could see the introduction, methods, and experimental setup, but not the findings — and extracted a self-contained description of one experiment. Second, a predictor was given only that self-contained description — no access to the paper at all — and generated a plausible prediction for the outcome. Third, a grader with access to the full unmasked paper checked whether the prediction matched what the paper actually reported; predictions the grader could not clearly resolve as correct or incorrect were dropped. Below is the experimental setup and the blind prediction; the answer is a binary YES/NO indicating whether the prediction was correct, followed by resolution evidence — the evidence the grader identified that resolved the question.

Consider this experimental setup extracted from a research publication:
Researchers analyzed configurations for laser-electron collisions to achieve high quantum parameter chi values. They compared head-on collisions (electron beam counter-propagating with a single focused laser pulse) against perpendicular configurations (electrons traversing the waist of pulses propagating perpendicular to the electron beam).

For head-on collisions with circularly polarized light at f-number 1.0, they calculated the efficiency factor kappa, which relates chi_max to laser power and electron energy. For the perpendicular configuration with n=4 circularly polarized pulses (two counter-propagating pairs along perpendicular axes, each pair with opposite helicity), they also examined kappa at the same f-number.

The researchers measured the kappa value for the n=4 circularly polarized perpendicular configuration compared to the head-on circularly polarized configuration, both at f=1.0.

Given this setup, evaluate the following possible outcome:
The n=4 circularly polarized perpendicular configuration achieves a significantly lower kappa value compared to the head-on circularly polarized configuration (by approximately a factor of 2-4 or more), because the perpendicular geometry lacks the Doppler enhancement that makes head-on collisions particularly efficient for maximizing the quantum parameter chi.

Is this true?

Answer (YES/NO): NO